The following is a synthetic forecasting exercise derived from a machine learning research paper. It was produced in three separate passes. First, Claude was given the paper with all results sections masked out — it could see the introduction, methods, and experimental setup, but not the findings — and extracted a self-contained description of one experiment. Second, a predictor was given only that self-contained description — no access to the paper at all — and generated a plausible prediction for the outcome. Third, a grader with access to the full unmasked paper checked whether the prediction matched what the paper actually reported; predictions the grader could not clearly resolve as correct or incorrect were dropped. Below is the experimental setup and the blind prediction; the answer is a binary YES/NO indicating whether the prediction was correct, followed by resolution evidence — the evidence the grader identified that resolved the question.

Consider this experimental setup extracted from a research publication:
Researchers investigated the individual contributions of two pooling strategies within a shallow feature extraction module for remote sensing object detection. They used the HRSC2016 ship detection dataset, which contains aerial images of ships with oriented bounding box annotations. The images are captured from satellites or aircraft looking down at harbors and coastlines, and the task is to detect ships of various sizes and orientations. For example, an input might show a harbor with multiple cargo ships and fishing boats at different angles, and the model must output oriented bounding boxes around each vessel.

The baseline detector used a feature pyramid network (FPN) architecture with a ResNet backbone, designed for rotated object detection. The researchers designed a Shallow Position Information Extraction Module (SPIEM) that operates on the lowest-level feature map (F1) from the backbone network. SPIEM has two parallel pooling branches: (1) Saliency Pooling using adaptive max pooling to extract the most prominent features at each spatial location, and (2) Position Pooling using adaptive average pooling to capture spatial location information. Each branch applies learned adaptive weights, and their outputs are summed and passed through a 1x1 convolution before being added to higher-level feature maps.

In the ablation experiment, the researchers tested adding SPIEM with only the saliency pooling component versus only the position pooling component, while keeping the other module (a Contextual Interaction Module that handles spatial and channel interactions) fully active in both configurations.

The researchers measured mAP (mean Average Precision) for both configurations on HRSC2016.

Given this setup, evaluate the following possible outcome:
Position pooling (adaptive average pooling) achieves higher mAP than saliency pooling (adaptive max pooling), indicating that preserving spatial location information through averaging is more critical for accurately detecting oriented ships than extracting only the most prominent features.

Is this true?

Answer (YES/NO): NO